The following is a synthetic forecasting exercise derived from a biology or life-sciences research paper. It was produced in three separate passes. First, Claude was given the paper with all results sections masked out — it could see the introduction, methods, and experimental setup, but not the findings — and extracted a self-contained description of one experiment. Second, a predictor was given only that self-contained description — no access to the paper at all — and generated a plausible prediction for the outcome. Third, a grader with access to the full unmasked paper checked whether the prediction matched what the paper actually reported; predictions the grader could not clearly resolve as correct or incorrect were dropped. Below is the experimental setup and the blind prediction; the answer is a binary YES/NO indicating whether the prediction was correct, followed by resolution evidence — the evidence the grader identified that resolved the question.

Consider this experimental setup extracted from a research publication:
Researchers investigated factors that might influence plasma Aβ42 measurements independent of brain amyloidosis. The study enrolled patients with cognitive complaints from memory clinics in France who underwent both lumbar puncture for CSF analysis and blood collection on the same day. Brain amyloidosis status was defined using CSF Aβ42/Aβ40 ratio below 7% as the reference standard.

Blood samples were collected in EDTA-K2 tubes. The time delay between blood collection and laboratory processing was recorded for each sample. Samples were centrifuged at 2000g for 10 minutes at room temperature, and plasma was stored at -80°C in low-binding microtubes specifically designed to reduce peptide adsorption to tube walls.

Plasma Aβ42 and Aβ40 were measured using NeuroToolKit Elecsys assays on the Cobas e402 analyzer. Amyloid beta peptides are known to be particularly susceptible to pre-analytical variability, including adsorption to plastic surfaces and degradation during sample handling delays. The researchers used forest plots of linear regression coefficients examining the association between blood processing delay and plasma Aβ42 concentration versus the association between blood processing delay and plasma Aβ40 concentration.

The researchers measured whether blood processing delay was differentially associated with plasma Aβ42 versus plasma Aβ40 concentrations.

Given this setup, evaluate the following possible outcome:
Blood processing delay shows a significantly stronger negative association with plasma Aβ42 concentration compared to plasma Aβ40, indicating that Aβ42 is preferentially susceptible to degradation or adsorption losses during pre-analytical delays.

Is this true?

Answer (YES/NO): NO